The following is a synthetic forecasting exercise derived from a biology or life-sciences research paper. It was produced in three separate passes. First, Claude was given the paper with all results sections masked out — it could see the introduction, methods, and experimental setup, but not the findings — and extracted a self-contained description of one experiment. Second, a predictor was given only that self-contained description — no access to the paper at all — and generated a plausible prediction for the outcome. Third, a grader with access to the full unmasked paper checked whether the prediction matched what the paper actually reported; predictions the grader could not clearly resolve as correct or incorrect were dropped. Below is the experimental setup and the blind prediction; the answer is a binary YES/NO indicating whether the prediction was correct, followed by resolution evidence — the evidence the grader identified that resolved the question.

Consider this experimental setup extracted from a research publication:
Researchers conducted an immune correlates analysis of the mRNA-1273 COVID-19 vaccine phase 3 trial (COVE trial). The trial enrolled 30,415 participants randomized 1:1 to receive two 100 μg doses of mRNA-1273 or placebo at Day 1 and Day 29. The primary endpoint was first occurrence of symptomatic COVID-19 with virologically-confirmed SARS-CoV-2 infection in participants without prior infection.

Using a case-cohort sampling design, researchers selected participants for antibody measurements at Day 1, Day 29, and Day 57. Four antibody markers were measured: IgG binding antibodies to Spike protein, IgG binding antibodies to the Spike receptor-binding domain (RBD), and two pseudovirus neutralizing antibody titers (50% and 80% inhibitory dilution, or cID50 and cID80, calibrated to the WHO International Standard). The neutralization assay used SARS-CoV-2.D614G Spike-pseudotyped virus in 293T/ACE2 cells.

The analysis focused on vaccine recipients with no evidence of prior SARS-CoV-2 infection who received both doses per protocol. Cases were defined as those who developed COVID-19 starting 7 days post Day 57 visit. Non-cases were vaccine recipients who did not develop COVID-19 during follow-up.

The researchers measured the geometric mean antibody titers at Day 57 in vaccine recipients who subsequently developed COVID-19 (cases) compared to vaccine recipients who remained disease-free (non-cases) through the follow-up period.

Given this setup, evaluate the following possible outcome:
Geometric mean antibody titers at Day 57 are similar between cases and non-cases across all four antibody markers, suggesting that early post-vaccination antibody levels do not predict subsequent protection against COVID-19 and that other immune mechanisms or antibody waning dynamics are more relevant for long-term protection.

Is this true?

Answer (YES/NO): NO